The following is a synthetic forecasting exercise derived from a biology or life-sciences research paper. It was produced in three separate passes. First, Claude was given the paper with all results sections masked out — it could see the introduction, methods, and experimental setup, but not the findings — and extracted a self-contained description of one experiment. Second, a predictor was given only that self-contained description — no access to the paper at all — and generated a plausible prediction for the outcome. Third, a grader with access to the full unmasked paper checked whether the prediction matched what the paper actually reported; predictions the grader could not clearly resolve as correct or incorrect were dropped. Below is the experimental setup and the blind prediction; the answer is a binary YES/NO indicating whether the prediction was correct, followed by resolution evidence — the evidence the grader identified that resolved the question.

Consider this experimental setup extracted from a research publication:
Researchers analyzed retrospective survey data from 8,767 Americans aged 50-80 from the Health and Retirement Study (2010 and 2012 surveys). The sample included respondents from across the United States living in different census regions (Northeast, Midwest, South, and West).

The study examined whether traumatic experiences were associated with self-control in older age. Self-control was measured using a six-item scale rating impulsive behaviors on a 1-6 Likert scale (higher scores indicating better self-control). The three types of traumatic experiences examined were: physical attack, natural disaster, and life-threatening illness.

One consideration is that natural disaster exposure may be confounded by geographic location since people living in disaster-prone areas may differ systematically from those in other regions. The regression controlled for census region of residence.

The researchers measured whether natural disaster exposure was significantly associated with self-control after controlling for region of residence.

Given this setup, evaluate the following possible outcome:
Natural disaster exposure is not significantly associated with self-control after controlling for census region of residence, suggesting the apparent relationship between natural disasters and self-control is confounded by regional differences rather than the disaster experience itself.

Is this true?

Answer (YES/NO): NO